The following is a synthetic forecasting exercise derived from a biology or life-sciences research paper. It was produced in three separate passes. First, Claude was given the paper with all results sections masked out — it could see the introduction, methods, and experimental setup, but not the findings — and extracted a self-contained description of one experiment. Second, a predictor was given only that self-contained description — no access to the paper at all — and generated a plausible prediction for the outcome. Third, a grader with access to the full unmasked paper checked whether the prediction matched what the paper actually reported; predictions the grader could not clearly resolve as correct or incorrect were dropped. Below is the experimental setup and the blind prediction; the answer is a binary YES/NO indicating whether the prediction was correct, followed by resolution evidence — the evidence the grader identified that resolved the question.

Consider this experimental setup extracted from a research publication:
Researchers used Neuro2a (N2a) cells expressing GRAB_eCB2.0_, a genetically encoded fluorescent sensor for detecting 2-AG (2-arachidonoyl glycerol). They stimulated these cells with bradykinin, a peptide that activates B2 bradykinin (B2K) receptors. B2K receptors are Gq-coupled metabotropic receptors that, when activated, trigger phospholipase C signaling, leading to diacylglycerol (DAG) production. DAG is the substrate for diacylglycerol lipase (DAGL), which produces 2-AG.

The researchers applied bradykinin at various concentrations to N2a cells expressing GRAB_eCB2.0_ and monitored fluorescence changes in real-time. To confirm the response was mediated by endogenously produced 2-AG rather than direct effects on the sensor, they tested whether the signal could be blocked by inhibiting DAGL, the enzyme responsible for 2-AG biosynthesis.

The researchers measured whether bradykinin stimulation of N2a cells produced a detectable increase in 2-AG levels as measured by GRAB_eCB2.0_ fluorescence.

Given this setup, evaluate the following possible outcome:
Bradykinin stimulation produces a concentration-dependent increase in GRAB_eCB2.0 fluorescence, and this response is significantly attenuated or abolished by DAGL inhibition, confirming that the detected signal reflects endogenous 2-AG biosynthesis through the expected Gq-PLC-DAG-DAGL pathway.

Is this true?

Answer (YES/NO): YES